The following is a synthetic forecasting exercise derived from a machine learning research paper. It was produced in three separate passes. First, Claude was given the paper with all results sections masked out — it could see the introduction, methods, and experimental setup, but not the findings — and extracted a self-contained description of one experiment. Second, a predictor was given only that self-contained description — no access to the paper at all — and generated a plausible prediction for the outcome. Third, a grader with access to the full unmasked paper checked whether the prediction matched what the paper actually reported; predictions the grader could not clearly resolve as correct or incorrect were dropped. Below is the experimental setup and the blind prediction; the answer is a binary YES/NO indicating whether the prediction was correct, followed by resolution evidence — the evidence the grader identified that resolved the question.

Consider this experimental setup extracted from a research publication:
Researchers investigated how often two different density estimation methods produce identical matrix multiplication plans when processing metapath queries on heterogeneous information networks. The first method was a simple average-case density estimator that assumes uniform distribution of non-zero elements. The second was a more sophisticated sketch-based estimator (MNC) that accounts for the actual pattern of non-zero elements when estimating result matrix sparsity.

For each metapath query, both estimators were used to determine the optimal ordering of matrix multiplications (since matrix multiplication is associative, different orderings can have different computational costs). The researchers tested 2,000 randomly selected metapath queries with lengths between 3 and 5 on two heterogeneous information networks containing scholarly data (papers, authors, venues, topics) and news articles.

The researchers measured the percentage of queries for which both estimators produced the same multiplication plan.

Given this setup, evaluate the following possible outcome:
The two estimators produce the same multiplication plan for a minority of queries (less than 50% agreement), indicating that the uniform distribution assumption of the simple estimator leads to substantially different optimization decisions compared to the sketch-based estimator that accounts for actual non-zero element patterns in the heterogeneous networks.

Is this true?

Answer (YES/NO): NO